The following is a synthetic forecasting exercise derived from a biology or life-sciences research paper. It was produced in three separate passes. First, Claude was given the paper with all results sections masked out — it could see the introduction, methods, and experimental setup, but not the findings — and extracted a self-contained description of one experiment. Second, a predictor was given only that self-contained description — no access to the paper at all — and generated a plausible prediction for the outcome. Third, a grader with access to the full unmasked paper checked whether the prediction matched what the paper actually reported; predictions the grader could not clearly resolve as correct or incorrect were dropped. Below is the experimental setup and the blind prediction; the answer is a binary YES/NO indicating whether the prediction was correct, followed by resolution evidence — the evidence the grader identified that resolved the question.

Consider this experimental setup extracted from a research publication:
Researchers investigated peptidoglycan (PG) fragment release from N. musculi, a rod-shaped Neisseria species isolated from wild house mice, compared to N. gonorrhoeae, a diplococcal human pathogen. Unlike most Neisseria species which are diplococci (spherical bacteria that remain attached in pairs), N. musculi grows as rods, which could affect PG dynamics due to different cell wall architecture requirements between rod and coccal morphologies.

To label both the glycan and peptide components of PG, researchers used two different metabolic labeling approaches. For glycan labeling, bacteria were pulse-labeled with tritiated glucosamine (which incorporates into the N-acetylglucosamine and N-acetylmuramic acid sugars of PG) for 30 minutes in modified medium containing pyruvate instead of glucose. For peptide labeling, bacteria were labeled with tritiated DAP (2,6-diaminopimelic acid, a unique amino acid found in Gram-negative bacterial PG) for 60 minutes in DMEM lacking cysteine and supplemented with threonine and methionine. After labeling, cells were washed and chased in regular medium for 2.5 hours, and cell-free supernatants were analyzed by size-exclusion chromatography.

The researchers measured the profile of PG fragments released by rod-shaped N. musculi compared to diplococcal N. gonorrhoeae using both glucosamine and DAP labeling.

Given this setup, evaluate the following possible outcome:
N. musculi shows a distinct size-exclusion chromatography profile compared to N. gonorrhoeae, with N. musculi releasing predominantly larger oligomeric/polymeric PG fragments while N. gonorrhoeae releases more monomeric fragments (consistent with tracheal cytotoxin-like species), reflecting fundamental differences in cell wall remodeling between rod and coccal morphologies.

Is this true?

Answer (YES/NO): NO